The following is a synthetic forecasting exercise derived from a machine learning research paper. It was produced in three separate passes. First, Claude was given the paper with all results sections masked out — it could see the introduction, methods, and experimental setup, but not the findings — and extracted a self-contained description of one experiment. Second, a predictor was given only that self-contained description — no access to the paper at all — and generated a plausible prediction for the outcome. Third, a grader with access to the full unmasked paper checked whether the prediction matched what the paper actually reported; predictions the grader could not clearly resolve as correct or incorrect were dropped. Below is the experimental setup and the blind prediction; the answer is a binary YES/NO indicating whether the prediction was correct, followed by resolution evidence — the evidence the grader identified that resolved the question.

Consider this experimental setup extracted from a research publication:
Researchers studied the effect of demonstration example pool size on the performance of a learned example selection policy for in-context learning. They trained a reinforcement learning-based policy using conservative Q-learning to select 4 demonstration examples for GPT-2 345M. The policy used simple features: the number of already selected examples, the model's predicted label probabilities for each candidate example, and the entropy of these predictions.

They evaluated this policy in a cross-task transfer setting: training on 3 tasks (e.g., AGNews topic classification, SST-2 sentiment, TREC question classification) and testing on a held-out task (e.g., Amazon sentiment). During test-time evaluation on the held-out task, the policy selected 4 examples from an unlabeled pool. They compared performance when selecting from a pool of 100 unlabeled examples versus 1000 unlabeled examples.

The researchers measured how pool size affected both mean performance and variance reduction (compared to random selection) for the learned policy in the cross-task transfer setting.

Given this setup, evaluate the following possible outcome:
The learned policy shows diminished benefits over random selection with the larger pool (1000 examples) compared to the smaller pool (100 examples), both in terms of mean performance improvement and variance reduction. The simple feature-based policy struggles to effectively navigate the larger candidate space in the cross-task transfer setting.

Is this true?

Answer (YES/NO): NO